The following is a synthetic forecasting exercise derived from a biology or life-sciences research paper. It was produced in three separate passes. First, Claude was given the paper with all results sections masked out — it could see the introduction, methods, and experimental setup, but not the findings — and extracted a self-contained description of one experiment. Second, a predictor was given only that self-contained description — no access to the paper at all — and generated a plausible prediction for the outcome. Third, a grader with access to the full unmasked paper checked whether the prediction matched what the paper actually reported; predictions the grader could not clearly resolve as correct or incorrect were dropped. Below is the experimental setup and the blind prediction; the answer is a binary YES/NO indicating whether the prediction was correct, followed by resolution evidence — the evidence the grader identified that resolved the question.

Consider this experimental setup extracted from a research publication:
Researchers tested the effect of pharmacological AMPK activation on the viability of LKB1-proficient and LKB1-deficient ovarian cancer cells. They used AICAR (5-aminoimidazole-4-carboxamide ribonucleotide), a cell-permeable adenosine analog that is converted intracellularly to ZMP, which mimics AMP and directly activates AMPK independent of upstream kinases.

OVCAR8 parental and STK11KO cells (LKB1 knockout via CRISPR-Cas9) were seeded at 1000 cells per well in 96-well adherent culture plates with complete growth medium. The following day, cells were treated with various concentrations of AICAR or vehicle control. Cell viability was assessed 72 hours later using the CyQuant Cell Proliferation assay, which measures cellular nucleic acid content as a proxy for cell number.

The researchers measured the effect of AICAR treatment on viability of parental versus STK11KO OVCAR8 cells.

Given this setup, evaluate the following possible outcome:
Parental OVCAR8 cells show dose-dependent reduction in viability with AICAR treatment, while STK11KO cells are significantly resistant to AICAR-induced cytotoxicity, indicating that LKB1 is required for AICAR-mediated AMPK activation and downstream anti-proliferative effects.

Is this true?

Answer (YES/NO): NO